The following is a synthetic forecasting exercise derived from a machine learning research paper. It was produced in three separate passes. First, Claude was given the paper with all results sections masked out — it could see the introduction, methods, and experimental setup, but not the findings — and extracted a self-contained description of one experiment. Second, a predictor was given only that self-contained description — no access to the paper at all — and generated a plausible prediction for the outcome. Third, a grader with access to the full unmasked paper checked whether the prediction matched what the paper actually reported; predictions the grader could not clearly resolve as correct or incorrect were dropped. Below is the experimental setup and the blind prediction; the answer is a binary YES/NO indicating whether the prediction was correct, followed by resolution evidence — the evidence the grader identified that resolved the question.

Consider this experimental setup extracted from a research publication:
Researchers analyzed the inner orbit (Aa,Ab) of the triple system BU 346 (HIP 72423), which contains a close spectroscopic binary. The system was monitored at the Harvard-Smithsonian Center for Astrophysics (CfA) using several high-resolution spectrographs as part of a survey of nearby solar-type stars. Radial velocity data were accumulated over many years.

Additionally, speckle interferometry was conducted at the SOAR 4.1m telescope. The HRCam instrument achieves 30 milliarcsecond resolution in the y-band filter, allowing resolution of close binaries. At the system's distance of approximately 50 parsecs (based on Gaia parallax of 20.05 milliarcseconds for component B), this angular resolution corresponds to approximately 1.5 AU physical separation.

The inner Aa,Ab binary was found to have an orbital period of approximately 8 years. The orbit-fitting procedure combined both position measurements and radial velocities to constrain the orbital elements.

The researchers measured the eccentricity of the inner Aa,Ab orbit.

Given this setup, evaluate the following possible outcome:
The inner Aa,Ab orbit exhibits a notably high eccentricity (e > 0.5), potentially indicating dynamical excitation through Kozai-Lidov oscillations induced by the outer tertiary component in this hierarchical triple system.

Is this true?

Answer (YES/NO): YES